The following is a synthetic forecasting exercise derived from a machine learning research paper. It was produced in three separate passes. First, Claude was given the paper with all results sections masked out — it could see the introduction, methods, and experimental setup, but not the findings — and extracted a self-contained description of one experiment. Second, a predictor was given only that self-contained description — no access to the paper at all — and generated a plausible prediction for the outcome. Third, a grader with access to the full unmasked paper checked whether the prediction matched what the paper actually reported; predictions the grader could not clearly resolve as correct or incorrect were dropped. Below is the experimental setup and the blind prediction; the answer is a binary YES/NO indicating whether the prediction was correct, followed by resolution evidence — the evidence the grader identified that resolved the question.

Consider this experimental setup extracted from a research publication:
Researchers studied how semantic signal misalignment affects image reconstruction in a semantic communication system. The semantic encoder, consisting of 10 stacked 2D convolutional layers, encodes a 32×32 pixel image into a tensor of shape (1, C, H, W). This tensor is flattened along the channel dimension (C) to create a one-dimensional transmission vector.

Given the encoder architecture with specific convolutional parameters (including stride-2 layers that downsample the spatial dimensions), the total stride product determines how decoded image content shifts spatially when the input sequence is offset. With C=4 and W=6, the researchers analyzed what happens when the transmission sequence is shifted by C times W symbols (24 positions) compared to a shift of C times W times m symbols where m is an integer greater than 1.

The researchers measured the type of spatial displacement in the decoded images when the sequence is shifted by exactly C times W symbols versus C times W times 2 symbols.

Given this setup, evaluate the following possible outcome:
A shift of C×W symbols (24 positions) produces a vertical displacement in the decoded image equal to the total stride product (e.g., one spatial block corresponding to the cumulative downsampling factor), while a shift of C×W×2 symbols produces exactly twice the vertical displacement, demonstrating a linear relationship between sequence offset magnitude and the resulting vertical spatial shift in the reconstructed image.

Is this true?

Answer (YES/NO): YES